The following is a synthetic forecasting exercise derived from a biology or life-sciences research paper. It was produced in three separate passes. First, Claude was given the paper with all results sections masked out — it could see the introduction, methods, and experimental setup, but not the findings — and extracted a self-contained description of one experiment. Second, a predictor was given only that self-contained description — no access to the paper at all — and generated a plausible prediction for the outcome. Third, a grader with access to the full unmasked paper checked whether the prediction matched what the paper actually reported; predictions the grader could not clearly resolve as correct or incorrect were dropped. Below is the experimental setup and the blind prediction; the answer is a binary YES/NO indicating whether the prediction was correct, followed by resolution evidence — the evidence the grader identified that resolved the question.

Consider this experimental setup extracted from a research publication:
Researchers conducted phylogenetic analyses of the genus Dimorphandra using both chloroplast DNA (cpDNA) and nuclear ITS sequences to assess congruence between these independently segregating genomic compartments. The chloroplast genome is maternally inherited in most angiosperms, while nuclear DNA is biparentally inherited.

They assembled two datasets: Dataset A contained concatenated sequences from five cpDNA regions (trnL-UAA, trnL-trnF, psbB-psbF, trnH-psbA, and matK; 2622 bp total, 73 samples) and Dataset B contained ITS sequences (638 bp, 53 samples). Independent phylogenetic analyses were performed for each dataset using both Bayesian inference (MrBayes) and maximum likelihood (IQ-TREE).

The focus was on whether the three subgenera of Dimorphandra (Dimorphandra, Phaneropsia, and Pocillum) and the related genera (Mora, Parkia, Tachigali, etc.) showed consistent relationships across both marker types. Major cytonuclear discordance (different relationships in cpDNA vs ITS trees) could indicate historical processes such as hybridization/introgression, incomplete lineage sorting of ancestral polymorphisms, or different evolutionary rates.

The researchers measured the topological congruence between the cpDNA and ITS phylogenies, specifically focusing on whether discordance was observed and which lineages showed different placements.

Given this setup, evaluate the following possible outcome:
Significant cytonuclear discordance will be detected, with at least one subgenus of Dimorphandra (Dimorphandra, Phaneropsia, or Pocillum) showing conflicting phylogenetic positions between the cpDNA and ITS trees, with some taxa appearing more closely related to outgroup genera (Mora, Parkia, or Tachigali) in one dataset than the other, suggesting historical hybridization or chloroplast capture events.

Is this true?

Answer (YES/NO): YES